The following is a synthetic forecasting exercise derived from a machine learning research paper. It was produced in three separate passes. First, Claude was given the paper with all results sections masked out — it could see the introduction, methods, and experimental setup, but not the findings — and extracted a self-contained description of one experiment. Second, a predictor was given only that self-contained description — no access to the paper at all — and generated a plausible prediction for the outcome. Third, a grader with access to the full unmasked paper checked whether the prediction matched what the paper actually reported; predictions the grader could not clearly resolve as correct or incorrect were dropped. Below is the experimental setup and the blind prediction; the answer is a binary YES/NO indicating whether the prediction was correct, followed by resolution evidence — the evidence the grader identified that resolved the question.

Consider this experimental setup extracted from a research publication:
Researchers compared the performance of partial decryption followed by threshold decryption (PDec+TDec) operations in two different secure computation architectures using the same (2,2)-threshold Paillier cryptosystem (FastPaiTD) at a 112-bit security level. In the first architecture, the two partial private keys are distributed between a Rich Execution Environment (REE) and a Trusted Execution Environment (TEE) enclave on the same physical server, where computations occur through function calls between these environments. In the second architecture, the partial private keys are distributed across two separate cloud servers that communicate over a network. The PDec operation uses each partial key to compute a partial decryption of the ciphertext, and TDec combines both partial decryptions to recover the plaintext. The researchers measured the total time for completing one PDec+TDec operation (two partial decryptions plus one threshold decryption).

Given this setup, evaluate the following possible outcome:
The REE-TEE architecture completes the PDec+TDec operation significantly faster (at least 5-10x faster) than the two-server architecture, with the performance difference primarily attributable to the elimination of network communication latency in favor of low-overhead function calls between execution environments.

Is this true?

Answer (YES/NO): NO